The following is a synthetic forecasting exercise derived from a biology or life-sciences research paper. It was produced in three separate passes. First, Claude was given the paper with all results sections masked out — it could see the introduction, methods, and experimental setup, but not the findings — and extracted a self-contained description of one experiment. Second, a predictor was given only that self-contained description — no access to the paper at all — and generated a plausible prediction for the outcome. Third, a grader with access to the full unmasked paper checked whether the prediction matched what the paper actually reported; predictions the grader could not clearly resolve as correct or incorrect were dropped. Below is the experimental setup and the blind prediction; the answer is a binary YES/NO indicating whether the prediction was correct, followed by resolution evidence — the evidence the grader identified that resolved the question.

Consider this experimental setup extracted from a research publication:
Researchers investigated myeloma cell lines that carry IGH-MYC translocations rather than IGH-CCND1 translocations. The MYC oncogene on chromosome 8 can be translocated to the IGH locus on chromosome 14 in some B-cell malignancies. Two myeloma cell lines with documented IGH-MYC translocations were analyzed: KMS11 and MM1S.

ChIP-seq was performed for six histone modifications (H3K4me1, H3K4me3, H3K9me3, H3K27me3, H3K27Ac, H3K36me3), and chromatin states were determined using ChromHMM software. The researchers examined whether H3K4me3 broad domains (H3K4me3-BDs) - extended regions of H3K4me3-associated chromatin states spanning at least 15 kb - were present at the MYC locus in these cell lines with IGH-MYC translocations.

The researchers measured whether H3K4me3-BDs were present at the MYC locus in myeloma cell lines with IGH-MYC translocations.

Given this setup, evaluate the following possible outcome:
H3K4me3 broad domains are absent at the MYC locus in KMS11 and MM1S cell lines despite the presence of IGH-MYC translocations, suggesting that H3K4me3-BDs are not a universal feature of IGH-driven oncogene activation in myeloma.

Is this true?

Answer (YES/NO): NO